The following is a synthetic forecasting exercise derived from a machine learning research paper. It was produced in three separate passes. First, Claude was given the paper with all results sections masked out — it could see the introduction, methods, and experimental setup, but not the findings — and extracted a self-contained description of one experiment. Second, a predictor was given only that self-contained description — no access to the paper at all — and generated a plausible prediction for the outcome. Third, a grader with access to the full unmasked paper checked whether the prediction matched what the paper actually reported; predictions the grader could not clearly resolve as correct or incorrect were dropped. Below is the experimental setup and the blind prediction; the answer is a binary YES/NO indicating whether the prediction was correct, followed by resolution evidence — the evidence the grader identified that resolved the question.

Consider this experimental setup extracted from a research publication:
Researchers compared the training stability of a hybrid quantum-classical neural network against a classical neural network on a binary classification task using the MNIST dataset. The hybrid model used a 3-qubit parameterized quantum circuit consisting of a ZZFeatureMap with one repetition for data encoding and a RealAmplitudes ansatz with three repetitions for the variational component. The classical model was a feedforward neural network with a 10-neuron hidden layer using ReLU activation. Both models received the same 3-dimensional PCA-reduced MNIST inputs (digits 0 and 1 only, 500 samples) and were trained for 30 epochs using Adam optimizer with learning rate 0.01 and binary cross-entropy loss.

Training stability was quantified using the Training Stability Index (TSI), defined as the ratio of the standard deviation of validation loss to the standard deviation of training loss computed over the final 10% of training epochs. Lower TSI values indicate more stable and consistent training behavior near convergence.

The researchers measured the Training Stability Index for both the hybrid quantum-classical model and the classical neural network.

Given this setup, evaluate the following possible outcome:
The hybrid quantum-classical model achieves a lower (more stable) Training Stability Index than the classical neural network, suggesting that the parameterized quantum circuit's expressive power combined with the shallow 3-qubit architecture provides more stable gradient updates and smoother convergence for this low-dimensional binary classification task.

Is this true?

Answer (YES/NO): YES